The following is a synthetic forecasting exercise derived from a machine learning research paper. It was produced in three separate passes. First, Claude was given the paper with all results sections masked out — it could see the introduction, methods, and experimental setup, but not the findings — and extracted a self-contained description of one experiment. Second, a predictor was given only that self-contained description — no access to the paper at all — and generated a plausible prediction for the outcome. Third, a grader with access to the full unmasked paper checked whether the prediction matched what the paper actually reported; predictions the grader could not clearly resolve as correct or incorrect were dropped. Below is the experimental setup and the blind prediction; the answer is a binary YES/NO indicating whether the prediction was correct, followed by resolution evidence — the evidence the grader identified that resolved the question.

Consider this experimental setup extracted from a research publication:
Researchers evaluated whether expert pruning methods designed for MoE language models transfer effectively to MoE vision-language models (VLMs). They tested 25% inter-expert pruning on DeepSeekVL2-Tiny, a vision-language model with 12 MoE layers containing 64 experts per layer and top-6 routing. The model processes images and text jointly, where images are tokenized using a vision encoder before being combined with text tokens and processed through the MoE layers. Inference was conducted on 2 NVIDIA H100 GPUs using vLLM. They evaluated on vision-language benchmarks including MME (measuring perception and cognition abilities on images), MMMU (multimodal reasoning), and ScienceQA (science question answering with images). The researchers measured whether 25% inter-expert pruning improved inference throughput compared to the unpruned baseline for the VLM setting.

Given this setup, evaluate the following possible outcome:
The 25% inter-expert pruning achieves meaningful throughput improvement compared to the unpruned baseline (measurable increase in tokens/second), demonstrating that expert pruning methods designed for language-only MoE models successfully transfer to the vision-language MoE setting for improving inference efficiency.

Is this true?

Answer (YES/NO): NO